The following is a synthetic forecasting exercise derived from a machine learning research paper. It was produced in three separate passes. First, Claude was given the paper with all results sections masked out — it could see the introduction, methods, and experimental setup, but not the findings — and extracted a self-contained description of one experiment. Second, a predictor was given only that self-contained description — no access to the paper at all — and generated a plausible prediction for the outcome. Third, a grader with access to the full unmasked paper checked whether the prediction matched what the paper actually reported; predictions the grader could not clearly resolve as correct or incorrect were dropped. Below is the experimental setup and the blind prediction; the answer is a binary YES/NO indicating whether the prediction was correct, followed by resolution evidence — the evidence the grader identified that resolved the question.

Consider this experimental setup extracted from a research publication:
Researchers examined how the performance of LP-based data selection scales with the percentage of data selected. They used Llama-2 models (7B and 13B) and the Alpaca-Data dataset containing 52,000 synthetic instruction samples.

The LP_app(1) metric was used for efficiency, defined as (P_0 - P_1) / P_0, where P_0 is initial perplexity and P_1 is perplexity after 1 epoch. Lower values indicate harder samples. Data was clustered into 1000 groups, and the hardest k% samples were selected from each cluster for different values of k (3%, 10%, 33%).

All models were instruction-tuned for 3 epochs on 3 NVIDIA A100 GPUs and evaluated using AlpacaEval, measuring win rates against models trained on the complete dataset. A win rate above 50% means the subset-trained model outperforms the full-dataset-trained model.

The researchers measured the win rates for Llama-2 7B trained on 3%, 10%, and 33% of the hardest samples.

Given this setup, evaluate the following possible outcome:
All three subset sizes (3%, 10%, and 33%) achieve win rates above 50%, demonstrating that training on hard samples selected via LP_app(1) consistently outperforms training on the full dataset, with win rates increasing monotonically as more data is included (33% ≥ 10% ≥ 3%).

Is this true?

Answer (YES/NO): NO